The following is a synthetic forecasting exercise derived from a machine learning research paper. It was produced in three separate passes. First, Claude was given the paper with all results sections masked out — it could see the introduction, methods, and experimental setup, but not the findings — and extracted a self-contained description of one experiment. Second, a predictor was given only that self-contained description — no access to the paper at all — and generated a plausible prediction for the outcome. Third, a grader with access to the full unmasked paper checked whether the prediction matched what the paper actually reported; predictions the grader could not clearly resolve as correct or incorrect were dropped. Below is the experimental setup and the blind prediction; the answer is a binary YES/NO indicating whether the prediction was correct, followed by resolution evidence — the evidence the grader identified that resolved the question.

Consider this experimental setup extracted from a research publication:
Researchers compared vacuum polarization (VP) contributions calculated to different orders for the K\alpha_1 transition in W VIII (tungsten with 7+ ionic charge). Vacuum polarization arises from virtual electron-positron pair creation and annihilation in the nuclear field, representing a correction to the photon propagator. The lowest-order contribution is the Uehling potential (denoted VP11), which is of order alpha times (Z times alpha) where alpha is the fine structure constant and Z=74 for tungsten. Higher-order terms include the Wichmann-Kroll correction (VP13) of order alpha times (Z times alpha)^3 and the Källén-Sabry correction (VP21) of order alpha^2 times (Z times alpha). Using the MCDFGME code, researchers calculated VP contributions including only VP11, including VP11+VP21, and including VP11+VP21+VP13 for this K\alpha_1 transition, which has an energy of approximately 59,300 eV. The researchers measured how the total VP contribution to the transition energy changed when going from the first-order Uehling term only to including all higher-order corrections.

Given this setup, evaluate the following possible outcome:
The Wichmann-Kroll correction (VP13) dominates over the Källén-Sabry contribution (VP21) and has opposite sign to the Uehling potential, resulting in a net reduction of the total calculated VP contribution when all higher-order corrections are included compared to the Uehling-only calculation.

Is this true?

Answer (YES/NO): YES